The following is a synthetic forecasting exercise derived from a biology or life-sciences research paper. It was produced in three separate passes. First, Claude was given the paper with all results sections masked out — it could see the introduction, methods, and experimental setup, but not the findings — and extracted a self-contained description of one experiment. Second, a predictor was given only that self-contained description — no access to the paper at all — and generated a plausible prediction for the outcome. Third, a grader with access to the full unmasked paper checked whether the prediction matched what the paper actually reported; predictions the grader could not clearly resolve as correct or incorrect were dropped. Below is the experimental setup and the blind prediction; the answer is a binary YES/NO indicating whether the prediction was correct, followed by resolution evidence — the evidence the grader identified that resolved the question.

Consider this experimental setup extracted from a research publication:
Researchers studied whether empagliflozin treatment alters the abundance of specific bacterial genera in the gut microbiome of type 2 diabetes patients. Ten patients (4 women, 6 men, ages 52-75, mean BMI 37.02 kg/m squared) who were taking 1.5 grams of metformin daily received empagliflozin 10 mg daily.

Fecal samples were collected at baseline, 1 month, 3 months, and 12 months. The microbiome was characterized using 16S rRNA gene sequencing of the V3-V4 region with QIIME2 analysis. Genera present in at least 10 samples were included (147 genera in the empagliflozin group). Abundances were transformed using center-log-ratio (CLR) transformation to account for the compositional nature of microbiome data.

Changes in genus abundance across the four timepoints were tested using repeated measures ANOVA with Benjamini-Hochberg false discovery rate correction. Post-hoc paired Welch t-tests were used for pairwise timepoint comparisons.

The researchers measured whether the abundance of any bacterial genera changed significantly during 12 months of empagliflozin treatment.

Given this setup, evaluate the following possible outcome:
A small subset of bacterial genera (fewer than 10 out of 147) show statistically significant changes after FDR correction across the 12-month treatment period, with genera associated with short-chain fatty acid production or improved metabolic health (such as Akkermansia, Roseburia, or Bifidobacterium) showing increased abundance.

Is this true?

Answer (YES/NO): NO